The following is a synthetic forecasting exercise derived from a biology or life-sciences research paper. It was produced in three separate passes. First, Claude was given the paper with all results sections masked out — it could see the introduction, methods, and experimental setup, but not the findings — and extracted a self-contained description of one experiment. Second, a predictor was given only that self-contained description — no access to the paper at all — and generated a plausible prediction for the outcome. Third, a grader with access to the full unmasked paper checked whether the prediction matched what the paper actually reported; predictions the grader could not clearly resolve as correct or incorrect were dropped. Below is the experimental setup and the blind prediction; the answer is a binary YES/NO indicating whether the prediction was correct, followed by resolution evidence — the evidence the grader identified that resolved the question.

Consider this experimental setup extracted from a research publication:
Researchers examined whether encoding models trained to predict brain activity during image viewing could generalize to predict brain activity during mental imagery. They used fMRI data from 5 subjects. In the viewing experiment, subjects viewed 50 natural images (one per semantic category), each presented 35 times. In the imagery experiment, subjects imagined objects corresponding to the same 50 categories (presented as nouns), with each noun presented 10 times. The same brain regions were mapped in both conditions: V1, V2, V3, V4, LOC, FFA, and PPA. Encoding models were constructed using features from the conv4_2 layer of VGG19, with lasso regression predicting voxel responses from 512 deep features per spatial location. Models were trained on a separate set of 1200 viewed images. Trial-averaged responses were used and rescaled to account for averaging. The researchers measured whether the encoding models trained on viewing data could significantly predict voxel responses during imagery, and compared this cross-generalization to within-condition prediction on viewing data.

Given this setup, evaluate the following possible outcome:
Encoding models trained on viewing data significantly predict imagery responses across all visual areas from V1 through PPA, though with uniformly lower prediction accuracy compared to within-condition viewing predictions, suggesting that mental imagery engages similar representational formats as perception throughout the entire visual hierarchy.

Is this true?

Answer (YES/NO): NO